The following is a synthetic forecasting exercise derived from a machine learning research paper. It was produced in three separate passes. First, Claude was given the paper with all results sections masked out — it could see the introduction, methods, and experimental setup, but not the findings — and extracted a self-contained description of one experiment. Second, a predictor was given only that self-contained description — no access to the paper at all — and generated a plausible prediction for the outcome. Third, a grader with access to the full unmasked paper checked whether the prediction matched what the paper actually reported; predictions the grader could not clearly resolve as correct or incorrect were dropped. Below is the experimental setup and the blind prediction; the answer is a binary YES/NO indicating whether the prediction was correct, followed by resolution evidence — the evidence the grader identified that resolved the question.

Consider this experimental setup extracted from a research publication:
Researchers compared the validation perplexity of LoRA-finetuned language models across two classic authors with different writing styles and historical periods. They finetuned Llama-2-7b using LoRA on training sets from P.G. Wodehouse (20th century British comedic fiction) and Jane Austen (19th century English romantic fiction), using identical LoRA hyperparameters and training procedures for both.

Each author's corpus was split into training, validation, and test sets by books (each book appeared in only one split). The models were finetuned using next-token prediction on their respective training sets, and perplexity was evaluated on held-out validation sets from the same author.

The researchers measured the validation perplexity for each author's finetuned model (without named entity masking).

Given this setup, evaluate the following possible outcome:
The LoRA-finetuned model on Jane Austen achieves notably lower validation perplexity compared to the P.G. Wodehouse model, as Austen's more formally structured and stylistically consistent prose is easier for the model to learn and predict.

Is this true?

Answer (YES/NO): YES